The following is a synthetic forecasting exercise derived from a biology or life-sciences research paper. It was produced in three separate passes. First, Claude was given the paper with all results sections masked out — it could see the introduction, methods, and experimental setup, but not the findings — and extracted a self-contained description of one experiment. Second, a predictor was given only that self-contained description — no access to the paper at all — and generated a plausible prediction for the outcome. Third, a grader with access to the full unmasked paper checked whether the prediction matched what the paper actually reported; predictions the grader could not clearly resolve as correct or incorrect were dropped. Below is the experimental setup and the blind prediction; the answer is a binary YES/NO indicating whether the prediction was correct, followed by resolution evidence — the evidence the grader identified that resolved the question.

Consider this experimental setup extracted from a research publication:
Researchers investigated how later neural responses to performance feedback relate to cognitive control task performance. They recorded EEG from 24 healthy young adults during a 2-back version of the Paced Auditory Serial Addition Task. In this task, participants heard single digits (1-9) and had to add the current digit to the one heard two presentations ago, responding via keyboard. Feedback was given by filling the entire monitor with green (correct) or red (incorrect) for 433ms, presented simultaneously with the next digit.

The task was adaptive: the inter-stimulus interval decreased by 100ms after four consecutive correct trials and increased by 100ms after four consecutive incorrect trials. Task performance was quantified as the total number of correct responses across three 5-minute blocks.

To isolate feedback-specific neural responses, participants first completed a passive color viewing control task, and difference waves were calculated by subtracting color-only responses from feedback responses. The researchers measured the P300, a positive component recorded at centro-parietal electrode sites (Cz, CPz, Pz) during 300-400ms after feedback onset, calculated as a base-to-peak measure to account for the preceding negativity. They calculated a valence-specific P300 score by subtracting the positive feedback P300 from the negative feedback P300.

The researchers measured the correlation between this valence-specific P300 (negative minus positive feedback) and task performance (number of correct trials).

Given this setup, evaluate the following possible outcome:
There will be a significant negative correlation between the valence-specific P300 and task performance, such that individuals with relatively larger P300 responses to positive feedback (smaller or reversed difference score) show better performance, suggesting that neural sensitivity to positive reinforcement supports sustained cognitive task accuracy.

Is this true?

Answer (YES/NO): NO